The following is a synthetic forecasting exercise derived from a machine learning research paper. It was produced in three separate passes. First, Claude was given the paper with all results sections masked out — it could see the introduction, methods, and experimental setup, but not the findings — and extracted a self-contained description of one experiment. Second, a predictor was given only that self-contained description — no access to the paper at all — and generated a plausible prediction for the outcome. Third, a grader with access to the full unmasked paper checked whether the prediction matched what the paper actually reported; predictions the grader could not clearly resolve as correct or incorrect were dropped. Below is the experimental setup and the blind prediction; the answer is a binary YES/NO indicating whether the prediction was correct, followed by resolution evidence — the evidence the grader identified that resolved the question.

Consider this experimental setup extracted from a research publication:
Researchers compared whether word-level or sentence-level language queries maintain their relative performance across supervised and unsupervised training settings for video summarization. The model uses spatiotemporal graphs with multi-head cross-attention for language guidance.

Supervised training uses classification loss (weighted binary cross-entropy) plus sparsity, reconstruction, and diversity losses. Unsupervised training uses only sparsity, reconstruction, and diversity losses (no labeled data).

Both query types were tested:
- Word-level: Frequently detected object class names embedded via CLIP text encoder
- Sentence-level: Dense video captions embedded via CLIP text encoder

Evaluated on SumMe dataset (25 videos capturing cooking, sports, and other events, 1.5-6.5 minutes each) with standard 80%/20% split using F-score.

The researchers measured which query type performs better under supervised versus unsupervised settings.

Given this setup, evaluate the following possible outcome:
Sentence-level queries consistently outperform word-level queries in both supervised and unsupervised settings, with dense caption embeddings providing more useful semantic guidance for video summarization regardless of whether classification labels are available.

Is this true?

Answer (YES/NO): NO